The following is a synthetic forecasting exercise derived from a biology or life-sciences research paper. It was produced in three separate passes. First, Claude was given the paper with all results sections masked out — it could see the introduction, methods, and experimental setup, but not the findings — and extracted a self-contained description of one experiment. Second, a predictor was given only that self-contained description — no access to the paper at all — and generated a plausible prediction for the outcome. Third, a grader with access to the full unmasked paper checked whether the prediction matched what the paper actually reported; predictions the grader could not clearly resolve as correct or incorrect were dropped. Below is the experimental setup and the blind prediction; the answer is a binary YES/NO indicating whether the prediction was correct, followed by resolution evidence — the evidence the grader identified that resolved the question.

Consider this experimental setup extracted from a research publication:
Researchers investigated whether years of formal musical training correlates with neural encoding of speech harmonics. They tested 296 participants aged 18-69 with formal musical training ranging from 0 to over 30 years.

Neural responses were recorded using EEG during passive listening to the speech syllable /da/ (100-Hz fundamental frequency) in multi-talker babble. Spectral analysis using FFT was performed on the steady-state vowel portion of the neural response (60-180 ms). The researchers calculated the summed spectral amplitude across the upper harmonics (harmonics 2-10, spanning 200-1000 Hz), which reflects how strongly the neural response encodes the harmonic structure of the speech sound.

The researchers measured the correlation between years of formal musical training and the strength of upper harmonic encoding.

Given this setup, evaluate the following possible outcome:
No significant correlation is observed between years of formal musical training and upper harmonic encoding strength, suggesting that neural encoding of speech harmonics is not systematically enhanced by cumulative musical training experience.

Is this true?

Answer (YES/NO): YES